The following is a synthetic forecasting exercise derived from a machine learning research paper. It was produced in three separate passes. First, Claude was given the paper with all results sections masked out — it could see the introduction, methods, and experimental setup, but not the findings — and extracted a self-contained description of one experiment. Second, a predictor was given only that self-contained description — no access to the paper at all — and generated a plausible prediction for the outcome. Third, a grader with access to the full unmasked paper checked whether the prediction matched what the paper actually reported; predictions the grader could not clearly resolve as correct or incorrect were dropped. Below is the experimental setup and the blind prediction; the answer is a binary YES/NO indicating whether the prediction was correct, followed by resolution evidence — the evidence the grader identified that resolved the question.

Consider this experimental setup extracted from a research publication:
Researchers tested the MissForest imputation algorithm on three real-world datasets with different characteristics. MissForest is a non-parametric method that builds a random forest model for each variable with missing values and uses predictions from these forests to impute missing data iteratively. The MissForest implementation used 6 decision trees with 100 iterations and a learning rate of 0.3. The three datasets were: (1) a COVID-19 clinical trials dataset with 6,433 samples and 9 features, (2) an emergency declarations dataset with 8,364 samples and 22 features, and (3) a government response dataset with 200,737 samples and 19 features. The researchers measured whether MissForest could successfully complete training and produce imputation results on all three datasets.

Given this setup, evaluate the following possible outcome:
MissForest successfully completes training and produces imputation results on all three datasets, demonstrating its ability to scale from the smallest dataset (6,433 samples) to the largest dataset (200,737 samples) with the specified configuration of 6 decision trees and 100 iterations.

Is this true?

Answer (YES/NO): NO